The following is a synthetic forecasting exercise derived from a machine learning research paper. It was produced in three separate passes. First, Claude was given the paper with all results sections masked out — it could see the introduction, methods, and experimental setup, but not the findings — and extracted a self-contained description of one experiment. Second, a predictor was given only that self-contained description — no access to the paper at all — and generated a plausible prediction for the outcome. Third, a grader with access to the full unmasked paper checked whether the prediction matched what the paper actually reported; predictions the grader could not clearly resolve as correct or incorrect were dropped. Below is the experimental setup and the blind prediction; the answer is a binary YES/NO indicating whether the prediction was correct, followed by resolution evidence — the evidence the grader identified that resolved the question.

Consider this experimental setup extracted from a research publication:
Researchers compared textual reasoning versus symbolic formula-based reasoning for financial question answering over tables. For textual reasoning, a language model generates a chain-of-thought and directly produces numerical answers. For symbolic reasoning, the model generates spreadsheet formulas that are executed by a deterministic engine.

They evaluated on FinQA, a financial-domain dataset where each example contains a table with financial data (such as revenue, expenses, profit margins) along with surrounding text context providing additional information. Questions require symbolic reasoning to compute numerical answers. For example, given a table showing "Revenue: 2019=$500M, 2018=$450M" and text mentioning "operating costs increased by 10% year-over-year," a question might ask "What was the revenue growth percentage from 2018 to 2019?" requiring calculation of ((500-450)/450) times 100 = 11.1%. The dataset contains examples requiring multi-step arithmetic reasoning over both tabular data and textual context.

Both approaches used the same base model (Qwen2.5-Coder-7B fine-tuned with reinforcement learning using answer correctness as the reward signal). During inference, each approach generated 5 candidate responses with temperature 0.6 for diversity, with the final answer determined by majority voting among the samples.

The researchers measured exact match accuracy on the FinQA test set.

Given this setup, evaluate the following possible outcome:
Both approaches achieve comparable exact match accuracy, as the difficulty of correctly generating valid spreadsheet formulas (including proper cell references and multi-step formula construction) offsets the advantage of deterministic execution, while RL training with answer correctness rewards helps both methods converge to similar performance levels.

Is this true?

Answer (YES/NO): NO